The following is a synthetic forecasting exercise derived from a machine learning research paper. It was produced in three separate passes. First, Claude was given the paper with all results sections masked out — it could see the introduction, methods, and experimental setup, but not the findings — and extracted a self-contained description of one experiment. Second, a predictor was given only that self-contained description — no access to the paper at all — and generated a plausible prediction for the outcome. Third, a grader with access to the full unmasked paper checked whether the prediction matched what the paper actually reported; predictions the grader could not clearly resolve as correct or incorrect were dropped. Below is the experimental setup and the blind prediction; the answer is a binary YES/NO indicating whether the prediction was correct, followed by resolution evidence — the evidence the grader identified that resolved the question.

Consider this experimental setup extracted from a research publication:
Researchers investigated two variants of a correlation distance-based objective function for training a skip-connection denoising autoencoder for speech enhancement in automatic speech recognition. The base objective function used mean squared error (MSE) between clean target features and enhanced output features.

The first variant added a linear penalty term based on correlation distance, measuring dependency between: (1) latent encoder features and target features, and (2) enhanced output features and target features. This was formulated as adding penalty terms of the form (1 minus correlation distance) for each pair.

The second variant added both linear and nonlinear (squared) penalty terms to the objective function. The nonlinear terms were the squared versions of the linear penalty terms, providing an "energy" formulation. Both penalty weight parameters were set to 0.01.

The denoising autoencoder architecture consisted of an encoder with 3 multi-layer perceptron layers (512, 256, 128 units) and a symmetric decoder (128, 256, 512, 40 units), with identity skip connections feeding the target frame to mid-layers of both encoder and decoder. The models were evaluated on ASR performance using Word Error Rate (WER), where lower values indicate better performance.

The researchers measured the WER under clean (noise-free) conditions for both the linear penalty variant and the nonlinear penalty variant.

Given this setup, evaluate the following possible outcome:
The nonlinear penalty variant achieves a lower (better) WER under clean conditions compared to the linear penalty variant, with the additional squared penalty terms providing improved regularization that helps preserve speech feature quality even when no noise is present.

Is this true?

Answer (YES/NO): YES